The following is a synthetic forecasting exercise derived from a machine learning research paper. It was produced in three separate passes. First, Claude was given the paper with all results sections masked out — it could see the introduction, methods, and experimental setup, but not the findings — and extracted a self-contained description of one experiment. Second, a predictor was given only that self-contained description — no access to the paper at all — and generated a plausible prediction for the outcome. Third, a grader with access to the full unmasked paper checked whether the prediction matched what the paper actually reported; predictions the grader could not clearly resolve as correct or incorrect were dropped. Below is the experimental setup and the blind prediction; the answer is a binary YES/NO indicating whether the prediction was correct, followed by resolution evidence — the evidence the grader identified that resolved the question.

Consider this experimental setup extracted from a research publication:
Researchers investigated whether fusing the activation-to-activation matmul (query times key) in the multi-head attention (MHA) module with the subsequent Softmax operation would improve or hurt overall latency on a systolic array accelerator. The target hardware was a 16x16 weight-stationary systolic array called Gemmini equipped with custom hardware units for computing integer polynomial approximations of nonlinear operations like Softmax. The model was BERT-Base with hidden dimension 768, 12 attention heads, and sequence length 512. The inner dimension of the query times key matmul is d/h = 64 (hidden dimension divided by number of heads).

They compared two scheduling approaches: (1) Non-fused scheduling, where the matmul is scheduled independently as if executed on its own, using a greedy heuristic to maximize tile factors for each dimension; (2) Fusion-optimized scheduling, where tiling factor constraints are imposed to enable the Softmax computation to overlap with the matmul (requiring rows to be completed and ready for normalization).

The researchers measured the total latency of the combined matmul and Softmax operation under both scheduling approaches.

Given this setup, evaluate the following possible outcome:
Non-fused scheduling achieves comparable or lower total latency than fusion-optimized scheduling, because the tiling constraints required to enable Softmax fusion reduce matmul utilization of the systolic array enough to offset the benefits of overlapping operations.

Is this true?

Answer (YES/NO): NO